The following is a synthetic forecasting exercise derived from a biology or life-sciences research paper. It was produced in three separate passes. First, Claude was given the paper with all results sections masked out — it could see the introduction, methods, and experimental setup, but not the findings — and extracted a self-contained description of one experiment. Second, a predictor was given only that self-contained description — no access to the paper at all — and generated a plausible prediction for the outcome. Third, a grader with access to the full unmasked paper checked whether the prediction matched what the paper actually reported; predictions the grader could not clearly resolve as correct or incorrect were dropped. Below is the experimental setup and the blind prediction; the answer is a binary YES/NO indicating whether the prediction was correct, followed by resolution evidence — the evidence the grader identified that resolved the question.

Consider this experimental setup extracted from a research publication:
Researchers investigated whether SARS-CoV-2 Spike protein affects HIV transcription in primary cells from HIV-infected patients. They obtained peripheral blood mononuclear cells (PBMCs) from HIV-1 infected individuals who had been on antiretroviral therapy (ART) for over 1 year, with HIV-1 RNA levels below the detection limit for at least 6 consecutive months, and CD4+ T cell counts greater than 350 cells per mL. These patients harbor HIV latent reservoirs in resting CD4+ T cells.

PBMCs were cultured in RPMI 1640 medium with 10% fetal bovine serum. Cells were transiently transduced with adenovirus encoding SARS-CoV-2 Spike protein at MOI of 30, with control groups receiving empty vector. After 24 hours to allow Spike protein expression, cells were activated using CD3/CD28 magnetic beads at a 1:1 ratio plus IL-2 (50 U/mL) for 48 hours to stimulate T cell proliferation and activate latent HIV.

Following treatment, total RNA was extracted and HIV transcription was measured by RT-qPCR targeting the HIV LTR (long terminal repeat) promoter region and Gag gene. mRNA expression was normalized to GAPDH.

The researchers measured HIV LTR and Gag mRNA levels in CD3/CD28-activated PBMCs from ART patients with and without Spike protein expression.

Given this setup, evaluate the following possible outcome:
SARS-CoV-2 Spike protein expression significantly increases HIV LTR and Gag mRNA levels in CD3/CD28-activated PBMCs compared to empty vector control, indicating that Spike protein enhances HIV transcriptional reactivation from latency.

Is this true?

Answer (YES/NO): YES